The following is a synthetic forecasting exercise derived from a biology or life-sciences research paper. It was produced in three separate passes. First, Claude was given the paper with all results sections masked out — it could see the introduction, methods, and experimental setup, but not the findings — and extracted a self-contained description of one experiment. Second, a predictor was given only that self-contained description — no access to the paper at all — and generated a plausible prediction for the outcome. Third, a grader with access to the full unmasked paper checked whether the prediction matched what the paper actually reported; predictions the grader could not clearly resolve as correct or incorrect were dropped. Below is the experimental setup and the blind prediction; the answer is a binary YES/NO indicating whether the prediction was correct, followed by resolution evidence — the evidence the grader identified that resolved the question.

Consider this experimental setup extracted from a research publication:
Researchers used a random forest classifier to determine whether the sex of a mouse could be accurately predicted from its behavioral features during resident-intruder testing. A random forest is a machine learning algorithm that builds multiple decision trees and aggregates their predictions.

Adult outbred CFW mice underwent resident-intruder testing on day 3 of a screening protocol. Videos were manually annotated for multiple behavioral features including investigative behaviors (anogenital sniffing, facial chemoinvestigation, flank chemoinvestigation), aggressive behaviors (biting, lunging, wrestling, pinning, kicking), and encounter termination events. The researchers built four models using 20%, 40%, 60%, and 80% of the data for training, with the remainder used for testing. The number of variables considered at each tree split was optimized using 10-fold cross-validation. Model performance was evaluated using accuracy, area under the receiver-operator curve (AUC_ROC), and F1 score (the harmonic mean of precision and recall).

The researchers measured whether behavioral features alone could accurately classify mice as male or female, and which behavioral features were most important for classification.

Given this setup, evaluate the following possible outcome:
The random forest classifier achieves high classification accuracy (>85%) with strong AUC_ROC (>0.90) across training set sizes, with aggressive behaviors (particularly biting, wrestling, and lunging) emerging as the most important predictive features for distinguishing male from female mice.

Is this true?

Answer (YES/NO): NO